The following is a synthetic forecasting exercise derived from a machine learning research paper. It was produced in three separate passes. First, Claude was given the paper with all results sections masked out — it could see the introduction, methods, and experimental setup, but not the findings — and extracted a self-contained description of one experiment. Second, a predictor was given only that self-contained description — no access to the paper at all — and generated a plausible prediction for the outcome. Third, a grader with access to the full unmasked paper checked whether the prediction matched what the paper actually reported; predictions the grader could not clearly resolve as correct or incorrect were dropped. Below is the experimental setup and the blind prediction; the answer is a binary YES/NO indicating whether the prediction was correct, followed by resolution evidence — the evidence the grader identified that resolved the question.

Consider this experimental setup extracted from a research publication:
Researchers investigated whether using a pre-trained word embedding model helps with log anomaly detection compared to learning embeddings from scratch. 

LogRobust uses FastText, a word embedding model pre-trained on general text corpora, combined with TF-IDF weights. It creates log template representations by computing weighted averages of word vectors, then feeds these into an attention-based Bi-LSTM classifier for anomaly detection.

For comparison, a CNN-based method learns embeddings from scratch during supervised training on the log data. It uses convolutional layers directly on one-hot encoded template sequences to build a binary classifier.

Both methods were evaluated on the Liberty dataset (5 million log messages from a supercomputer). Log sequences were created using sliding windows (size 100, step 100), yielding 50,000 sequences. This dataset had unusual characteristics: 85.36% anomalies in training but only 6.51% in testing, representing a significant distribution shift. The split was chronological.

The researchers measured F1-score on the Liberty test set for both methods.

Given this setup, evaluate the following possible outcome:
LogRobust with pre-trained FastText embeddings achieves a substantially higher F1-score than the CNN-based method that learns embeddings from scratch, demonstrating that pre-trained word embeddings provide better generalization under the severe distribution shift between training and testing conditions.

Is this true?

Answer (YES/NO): YES